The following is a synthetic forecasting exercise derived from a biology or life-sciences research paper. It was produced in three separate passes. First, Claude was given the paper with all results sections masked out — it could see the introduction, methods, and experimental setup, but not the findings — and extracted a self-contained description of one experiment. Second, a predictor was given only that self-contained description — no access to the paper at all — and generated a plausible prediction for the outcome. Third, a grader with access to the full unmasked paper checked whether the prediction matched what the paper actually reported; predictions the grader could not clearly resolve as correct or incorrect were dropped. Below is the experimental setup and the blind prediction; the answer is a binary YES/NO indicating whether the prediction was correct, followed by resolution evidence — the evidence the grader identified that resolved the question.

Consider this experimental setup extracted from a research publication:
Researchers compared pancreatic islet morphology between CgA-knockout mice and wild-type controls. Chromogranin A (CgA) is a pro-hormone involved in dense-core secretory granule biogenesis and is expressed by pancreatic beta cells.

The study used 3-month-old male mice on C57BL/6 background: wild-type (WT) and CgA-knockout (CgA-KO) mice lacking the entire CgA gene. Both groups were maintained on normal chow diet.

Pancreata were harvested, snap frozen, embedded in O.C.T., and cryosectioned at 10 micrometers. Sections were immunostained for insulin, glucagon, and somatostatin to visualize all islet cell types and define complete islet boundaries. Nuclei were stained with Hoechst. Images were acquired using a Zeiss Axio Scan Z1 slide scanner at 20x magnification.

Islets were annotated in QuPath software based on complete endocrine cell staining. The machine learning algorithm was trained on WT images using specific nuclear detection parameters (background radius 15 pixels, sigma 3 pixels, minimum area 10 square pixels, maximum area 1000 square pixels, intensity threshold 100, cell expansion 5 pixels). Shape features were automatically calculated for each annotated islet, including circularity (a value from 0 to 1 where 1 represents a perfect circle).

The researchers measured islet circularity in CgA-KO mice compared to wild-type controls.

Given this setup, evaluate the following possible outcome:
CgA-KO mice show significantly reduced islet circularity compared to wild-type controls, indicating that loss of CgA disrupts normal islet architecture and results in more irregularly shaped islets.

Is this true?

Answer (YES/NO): NO